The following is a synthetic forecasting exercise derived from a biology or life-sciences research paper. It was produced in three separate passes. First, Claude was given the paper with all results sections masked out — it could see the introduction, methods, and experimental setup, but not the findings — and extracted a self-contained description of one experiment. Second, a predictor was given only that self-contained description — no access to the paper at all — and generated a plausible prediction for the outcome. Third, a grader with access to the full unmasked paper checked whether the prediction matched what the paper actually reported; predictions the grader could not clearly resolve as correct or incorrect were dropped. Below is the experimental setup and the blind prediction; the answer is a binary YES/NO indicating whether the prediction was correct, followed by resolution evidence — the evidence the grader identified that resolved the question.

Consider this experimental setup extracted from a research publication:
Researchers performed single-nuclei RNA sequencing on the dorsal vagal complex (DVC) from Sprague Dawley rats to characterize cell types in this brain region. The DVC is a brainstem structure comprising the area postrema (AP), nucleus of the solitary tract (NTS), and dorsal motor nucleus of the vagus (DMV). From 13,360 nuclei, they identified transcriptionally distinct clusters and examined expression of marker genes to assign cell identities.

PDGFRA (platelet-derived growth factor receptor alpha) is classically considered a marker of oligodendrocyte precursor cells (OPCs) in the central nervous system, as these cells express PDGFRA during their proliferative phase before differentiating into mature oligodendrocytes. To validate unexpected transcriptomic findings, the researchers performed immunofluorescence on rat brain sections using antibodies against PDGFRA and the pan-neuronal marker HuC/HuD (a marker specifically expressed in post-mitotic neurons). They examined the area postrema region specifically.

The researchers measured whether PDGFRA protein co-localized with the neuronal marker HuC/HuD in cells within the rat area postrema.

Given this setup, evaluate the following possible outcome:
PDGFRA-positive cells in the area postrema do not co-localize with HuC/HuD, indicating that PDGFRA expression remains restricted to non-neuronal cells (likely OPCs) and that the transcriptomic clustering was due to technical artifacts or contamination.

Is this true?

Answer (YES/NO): NO